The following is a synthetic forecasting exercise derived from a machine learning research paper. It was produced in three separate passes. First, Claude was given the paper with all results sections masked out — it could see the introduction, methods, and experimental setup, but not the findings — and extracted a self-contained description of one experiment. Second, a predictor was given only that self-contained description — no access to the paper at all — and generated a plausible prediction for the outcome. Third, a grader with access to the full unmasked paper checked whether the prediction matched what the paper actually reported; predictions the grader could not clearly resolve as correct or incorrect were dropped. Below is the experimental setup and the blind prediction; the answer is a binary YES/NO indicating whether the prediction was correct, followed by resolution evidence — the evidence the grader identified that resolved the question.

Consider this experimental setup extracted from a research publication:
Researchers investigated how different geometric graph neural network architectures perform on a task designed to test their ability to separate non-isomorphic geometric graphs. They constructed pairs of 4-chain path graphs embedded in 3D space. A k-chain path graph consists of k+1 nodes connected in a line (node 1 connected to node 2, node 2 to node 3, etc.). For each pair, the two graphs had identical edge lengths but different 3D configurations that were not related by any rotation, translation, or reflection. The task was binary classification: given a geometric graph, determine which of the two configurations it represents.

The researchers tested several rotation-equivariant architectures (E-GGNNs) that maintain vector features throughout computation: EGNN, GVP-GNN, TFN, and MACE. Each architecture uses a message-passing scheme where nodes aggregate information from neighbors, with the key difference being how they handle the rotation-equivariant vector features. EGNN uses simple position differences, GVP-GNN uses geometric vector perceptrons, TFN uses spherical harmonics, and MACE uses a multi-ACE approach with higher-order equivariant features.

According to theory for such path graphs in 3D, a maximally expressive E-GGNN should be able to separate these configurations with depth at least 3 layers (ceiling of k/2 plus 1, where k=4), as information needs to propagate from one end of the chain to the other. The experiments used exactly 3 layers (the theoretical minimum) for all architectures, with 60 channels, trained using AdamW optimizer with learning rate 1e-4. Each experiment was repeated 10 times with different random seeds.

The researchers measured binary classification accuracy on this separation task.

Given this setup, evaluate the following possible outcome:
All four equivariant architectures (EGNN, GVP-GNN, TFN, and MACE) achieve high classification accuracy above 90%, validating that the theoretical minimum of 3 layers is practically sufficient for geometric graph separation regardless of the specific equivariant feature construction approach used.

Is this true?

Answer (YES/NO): NO